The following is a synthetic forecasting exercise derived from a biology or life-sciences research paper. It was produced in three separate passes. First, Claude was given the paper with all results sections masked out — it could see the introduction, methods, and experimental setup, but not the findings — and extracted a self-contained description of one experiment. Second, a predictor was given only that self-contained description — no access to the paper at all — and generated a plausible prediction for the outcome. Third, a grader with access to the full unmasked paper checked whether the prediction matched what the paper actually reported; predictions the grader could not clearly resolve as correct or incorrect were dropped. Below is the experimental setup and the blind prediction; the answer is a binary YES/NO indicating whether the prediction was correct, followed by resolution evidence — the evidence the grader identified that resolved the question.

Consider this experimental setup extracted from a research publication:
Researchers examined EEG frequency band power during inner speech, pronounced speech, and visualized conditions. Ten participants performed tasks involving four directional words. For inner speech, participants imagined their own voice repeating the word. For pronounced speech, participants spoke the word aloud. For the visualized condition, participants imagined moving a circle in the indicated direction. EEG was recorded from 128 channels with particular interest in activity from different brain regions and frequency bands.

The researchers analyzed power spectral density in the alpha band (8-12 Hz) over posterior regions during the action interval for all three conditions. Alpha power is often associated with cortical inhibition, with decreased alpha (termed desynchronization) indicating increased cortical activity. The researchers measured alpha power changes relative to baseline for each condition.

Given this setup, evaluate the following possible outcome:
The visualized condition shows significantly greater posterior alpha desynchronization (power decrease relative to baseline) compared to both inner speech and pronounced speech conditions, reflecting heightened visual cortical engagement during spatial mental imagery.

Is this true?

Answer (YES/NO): NO